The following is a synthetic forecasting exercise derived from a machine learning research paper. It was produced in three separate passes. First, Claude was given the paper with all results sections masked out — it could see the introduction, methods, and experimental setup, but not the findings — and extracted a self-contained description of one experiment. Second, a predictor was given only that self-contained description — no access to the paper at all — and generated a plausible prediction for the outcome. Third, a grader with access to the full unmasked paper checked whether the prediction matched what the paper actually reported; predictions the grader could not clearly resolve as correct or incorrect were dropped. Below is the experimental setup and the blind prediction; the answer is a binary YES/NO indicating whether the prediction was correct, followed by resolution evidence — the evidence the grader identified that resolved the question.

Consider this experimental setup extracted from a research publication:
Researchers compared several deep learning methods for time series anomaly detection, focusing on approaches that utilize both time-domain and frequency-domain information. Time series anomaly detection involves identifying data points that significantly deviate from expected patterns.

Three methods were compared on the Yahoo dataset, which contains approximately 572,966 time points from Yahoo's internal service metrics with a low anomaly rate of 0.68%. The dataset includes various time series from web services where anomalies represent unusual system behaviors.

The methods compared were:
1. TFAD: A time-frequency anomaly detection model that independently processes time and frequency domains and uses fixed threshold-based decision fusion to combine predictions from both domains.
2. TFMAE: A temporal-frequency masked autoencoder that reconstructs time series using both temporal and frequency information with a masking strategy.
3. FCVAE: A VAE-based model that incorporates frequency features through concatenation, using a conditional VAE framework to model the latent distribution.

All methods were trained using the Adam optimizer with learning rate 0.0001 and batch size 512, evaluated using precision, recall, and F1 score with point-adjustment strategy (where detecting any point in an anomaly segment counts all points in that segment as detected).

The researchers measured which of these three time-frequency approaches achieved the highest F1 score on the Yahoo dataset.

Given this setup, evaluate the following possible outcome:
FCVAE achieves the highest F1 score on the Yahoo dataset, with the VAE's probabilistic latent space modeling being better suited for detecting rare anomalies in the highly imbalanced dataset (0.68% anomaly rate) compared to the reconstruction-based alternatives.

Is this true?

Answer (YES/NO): YES